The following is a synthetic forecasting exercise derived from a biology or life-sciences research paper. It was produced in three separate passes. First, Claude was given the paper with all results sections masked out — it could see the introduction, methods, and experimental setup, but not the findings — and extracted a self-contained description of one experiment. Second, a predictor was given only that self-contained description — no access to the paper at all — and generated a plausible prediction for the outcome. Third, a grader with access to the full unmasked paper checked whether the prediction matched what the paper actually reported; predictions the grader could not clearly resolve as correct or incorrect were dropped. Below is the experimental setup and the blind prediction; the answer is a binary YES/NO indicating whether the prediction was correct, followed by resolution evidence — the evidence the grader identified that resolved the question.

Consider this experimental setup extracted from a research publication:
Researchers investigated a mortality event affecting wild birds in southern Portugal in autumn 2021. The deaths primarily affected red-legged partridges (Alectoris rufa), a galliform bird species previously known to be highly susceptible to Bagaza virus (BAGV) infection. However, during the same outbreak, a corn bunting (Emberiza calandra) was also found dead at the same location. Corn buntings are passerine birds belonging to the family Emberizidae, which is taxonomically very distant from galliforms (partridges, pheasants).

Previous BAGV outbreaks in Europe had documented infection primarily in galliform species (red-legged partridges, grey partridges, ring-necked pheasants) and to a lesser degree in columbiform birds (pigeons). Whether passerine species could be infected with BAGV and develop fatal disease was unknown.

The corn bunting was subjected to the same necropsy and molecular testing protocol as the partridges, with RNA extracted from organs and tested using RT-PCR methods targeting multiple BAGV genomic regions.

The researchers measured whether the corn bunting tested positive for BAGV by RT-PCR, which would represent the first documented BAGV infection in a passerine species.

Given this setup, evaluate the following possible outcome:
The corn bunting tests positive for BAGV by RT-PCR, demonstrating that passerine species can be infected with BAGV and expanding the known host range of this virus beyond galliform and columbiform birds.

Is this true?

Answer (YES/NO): YES